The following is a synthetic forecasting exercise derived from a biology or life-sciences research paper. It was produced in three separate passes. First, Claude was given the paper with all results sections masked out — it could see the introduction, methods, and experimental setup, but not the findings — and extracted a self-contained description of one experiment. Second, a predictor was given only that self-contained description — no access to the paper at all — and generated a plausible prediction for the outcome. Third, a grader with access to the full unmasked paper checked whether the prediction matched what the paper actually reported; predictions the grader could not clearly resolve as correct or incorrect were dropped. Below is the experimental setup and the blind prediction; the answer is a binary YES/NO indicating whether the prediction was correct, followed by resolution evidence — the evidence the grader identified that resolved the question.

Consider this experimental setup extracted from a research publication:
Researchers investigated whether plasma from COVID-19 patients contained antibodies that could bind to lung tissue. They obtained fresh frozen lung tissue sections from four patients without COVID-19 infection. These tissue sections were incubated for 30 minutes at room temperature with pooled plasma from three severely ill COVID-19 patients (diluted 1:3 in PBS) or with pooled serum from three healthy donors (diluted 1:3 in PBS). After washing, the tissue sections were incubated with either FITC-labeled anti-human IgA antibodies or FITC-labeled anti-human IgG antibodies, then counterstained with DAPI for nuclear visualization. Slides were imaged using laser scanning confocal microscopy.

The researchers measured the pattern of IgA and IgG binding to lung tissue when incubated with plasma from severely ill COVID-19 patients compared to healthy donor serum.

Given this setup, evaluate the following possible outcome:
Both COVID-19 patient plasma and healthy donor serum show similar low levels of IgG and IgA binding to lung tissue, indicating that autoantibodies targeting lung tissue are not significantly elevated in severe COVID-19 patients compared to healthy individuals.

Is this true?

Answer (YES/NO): NO